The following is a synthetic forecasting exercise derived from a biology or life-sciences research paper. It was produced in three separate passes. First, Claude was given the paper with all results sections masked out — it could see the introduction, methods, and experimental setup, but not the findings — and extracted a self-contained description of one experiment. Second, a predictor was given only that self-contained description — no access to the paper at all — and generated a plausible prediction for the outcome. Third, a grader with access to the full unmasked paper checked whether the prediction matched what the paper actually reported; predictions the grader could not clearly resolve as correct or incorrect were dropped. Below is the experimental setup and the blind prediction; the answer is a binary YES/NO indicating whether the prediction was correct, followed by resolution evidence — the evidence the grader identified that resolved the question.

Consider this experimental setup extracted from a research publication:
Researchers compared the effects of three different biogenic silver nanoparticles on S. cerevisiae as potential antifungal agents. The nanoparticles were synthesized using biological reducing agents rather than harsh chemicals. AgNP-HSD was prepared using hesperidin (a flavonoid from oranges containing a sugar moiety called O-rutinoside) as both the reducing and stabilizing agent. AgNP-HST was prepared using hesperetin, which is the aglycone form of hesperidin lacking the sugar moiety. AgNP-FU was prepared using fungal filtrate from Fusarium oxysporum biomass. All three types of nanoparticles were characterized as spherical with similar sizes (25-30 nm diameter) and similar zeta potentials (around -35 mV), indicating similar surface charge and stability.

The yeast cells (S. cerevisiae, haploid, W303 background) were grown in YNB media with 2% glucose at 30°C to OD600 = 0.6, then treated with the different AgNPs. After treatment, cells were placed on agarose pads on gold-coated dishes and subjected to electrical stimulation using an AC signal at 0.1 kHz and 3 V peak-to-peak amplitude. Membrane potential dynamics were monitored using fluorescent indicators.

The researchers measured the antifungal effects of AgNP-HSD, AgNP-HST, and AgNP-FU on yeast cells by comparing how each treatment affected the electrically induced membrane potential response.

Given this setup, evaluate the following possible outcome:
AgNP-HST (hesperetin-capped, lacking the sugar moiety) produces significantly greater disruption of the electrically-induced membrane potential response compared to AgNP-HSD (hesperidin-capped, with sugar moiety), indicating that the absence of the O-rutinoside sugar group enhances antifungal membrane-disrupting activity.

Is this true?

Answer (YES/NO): YES